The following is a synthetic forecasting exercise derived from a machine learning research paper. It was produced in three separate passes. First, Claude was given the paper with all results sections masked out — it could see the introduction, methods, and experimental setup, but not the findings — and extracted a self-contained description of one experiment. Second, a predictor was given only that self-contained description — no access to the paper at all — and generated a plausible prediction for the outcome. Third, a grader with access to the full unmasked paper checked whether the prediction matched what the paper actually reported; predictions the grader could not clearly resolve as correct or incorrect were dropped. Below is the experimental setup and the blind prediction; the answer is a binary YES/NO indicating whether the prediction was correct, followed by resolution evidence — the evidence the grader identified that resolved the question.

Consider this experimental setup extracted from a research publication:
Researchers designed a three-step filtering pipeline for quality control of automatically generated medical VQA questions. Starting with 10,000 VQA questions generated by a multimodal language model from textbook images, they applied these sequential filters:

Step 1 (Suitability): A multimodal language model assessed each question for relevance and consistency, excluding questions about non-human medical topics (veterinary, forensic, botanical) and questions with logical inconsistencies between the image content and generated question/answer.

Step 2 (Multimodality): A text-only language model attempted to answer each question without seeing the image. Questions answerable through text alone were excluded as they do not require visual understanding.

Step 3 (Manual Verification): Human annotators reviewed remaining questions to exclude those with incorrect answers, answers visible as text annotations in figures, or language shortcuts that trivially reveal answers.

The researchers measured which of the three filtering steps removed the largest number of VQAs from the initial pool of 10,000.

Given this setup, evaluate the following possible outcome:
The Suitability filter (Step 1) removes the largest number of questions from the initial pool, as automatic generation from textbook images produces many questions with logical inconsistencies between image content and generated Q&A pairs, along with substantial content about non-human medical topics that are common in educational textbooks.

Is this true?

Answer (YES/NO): YES